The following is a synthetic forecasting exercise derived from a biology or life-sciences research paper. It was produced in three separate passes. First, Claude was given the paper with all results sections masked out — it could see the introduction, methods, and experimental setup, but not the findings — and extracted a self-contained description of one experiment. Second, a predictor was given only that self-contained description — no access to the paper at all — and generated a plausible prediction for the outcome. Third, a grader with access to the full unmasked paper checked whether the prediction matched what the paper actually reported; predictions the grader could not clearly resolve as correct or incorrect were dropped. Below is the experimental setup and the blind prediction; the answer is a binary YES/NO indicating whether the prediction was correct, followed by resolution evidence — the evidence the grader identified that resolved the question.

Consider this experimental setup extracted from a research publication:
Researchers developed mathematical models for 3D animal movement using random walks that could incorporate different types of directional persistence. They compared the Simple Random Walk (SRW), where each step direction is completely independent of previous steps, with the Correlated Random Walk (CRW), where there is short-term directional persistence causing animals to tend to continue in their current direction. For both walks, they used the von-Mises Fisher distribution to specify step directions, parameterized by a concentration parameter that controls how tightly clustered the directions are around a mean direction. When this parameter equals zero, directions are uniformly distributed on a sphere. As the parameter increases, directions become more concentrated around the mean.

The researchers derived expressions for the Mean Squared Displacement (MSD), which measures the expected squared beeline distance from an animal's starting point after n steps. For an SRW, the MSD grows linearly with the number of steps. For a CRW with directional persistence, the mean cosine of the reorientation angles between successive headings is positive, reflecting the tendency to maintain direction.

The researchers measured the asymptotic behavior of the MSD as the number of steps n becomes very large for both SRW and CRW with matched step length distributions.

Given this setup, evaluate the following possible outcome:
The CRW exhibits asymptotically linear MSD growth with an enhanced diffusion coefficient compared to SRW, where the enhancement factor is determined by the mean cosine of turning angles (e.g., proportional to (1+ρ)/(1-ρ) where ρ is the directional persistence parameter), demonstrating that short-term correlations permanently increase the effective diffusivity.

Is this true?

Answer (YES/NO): YES